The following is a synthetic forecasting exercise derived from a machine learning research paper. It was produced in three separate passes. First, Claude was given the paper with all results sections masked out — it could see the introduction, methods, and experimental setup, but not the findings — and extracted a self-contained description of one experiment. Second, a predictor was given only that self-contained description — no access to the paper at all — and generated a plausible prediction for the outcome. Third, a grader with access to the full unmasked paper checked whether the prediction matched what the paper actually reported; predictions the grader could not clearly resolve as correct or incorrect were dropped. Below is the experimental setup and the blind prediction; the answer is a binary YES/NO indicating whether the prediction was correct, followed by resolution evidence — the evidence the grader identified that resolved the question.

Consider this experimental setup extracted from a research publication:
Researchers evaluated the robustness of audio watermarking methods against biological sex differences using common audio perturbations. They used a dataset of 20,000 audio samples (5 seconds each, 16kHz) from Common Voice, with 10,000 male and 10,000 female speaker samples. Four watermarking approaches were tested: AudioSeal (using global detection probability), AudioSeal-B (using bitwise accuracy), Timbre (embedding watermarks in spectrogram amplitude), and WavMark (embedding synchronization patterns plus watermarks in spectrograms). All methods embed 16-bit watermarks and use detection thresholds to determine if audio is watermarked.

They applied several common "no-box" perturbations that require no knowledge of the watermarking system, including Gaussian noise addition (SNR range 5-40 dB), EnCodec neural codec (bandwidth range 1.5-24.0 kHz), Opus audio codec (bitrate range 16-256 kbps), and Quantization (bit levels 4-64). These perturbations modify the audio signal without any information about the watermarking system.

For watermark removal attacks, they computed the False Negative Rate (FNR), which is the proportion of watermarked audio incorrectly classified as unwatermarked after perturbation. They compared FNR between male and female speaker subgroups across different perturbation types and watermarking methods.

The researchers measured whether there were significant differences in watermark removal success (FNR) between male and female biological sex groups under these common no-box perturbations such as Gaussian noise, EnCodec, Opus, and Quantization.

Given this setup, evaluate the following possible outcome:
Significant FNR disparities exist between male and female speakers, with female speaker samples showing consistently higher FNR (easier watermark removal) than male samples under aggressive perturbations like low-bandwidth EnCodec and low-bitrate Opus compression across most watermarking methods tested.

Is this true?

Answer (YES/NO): YES